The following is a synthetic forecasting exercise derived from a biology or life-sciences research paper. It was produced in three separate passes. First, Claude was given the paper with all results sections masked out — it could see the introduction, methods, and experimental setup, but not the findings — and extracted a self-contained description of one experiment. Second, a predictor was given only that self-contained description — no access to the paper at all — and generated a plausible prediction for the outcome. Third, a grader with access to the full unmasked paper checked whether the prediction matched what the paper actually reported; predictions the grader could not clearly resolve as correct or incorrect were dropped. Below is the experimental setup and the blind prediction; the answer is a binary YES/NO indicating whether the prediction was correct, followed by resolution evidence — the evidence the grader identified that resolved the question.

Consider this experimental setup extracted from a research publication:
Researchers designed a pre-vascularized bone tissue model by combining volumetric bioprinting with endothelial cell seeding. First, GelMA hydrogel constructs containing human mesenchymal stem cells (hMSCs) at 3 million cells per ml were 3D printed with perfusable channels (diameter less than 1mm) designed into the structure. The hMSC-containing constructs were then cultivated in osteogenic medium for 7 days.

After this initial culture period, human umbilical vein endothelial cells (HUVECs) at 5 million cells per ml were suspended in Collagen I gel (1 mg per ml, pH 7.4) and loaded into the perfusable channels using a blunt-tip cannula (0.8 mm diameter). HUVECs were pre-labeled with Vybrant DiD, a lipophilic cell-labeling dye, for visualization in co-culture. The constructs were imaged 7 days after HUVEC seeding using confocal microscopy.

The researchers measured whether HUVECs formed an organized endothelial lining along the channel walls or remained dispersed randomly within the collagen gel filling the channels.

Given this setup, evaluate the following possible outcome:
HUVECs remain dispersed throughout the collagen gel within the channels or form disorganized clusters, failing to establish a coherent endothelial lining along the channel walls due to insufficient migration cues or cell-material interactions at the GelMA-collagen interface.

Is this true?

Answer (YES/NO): NO